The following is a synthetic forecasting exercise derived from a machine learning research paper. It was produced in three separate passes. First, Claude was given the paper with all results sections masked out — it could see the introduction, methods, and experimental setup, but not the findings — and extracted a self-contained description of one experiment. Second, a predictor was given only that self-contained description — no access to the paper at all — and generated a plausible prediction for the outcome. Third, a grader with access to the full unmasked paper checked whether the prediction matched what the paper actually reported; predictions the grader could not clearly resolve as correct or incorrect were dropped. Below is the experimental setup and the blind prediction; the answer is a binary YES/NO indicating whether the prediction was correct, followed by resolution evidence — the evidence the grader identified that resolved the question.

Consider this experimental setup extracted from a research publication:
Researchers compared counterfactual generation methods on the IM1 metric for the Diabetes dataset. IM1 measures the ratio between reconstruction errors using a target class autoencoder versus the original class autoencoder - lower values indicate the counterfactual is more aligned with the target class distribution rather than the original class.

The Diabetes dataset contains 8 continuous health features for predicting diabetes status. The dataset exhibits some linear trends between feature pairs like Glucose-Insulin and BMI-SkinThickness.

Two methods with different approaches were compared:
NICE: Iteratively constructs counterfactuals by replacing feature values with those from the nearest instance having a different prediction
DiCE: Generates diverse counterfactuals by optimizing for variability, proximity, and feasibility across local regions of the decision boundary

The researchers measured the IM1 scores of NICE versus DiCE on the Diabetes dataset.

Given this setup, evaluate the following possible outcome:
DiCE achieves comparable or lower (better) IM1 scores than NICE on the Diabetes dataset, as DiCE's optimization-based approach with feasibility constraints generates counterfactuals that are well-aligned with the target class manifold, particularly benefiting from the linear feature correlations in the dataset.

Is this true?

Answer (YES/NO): NO